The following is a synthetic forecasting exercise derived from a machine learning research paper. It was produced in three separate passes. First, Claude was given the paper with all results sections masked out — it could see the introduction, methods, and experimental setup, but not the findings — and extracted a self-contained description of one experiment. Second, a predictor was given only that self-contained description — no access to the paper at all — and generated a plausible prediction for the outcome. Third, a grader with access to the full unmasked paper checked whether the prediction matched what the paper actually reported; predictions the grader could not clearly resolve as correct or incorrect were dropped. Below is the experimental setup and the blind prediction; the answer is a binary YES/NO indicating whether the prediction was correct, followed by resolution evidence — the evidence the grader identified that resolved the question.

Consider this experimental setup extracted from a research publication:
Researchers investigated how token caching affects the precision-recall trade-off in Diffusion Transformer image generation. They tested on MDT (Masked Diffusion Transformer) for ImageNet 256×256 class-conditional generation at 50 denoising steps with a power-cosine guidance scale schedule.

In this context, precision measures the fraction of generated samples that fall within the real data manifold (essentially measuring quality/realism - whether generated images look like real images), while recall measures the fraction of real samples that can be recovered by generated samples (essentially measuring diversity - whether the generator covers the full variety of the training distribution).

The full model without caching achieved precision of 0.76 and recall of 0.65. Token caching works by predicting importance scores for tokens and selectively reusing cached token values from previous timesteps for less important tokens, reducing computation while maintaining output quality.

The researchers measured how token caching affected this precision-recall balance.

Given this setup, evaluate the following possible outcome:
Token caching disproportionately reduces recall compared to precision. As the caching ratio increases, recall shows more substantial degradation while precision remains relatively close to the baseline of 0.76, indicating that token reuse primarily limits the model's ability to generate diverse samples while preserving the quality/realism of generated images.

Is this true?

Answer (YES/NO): NO